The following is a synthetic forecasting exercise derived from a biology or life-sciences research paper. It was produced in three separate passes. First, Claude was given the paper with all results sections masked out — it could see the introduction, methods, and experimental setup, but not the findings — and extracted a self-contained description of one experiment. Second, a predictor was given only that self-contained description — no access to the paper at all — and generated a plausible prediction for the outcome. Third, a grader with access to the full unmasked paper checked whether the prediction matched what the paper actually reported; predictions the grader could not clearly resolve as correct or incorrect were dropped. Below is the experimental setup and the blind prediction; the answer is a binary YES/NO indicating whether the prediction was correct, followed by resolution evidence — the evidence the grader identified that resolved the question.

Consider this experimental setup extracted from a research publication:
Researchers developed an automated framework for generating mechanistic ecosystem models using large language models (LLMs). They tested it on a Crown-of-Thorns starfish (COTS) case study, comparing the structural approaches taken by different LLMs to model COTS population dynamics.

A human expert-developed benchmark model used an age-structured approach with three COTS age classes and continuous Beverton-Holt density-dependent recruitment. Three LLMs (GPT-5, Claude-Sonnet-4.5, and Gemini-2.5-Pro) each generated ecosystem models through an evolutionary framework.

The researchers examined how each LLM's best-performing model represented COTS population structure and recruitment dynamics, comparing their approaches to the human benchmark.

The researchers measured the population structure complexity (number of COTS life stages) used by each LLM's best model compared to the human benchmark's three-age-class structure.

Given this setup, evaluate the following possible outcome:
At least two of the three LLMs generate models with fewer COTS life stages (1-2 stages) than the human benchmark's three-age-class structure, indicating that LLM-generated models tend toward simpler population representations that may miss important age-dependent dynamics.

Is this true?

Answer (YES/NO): YES